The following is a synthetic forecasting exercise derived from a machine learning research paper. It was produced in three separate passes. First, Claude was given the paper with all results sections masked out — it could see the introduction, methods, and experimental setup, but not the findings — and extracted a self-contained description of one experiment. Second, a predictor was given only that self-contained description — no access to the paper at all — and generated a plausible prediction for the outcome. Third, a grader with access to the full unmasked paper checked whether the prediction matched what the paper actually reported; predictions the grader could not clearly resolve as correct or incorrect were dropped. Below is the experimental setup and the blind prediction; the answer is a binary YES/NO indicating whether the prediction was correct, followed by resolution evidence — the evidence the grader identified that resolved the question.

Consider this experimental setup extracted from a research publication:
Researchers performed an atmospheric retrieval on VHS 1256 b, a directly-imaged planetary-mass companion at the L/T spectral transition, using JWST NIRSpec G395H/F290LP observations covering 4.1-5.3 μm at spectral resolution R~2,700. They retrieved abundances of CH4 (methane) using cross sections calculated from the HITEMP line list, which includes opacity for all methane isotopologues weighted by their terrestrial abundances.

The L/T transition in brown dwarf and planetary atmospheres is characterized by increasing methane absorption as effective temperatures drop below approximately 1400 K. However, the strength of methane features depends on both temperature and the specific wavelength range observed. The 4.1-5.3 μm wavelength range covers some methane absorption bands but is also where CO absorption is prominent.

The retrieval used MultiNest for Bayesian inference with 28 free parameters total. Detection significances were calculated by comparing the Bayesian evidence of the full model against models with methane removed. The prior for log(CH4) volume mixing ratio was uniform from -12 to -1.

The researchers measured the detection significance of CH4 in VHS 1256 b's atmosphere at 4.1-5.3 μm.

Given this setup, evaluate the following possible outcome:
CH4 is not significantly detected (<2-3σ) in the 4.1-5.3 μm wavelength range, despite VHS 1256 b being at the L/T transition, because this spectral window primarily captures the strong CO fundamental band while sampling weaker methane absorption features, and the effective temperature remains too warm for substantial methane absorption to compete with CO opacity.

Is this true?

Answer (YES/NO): YES